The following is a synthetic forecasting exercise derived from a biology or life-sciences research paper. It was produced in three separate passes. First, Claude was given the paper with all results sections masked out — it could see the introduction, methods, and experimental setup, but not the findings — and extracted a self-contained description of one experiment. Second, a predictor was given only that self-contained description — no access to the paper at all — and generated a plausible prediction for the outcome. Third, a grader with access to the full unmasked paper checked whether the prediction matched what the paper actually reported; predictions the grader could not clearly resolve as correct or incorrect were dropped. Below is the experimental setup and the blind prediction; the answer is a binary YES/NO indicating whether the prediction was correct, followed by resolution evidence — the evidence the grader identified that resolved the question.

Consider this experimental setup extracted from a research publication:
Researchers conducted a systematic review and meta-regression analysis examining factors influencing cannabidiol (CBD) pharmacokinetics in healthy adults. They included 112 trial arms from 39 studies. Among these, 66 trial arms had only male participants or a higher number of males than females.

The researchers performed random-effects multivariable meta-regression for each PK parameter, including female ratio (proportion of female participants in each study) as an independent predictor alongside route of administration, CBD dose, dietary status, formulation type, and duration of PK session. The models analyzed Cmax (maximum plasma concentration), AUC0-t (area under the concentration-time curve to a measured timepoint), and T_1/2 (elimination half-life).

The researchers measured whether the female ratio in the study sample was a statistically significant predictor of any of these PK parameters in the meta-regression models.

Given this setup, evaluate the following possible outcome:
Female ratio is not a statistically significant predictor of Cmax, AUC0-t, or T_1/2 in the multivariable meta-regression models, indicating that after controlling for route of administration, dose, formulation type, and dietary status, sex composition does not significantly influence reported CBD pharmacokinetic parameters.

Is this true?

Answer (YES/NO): NO